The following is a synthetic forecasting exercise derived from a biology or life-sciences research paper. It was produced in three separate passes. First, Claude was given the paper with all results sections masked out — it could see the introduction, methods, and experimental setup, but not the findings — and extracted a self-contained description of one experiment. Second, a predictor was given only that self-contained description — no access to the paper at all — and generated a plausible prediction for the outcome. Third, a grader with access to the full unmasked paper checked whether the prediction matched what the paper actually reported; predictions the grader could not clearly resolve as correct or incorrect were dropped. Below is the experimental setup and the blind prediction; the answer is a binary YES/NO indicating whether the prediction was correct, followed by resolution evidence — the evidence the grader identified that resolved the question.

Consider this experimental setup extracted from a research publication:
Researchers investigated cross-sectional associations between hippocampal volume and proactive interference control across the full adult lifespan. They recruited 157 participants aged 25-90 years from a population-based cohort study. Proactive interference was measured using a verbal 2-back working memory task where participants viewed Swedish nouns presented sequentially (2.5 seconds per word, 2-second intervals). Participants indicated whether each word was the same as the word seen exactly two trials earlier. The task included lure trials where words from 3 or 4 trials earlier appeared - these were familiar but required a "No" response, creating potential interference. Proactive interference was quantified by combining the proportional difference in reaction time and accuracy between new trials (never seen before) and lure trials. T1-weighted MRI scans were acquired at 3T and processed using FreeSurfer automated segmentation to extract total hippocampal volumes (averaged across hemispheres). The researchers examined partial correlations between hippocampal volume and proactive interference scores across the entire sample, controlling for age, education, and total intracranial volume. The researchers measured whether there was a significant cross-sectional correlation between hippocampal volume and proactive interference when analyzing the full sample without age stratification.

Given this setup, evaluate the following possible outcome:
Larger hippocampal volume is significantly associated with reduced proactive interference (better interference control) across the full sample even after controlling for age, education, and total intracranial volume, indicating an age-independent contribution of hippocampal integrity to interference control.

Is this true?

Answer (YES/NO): NO